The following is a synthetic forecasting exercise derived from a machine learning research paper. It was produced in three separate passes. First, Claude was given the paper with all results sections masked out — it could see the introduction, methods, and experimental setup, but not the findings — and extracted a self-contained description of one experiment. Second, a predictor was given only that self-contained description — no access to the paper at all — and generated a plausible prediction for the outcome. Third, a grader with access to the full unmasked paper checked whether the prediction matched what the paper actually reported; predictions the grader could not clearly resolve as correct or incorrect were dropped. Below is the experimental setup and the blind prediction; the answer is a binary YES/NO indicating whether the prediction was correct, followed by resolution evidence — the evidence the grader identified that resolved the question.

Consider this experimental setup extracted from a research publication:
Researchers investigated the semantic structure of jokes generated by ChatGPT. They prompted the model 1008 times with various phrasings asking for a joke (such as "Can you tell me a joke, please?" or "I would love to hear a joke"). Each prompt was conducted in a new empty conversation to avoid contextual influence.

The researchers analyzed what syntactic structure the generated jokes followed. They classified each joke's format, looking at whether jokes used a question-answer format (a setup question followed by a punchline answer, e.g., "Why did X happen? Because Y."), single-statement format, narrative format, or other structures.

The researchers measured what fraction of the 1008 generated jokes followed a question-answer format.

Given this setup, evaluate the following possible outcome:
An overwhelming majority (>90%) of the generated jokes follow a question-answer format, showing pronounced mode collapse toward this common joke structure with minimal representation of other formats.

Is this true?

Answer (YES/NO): YES